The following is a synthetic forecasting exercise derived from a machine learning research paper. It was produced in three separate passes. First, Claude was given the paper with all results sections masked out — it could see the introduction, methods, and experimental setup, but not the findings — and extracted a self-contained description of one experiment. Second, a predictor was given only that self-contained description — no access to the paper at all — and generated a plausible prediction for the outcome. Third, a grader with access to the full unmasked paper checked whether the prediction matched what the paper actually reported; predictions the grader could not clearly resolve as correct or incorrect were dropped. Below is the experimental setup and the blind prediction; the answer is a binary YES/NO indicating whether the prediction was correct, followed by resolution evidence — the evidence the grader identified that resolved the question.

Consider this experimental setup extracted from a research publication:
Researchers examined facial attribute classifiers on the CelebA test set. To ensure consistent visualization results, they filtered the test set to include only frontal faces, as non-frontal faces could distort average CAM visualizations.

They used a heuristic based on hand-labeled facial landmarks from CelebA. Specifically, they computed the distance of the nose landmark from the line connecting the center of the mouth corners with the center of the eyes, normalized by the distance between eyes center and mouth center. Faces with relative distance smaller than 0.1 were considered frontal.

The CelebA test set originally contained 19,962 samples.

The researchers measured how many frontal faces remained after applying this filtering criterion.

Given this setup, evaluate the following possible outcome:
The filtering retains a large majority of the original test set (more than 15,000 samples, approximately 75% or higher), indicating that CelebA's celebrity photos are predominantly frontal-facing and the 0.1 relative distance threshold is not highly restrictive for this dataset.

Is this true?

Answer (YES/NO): NO